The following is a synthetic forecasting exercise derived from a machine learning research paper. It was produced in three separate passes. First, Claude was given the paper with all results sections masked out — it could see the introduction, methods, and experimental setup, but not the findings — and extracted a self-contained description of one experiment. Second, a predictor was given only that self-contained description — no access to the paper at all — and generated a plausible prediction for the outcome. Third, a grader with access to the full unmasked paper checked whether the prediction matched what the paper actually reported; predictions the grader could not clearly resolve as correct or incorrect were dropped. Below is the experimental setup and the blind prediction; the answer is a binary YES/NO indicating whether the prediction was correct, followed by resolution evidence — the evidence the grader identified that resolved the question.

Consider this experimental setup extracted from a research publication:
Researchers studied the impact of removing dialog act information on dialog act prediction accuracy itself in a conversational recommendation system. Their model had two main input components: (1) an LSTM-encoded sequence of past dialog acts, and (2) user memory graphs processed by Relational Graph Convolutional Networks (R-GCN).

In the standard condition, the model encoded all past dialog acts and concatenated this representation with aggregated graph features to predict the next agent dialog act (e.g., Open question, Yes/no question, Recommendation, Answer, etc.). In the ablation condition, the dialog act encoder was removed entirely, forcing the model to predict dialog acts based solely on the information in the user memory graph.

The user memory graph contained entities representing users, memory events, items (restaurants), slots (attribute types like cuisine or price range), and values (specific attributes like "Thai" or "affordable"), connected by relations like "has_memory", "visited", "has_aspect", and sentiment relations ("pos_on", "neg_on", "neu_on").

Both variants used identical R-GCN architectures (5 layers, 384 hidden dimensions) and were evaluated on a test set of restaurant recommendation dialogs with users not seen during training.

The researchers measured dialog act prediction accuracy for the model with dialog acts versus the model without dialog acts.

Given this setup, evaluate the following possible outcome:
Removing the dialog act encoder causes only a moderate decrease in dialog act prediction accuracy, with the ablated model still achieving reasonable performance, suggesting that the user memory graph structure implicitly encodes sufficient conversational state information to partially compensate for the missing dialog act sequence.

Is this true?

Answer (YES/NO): NO